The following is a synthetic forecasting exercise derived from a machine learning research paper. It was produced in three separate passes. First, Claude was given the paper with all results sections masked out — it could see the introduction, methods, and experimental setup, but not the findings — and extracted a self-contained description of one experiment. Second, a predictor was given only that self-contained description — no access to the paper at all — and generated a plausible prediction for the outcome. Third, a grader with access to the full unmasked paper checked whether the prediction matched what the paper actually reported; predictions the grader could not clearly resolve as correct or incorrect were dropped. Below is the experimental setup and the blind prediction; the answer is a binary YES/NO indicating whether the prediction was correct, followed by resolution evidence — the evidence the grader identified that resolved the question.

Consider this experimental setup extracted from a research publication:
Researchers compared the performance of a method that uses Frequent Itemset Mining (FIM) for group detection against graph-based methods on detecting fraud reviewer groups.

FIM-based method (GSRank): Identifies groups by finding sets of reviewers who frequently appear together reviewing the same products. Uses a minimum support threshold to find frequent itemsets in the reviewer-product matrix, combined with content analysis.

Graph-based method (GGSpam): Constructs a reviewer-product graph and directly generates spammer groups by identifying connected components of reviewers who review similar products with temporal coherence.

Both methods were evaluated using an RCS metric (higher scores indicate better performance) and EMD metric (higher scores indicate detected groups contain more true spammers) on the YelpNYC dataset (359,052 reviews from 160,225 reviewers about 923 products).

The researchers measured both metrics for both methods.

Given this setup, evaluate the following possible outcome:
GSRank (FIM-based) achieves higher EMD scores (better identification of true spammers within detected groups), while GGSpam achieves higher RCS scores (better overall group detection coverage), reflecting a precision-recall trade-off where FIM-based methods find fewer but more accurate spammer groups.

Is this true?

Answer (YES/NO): NO